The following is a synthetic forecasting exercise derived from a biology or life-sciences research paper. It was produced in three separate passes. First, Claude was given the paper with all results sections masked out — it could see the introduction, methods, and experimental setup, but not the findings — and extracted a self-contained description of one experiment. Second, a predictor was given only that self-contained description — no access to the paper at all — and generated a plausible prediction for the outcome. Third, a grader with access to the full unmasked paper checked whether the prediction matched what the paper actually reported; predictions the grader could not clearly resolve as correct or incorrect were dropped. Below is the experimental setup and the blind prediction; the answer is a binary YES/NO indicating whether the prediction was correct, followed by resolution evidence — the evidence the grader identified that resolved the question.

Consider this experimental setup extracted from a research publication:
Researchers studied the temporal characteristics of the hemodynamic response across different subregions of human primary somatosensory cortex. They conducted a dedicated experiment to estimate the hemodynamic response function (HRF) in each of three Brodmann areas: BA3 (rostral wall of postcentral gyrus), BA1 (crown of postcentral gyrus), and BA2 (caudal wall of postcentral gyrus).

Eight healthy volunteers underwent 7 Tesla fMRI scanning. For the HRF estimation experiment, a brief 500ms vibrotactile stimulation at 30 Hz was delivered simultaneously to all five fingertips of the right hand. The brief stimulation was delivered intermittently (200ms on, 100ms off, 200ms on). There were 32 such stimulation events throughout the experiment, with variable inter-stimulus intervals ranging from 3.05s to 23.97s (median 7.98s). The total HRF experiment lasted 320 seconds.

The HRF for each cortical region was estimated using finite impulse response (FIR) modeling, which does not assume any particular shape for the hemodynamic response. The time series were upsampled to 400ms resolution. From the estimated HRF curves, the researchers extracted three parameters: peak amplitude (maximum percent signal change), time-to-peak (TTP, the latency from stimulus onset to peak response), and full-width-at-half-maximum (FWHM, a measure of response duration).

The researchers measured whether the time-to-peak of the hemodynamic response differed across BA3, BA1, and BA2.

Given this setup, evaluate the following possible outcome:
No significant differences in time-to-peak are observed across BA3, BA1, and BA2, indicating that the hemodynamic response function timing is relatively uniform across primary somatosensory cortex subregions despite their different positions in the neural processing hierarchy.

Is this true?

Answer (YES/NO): NO